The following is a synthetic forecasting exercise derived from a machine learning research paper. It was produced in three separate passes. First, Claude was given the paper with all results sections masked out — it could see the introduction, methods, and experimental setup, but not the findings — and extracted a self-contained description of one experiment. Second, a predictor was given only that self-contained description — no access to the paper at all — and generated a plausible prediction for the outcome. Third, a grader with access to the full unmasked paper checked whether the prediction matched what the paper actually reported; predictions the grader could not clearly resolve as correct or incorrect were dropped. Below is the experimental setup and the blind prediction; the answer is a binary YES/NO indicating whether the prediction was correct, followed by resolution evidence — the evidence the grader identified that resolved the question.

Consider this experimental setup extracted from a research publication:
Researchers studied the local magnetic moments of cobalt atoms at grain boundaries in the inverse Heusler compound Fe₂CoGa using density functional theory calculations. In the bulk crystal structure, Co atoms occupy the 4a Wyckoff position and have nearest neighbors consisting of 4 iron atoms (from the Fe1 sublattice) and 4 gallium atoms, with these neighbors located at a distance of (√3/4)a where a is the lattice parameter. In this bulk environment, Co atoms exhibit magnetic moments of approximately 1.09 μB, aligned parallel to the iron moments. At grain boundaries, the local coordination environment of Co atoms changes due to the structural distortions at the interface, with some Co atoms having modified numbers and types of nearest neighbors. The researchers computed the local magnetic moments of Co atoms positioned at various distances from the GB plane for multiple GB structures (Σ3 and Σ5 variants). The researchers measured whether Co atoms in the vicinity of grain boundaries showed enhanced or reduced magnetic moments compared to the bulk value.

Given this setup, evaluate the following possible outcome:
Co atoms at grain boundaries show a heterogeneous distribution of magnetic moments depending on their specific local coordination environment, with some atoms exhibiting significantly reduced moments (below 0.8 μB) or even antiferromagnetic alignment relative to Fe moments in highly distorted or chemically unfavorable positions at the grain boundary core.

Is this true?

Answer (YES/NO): NO